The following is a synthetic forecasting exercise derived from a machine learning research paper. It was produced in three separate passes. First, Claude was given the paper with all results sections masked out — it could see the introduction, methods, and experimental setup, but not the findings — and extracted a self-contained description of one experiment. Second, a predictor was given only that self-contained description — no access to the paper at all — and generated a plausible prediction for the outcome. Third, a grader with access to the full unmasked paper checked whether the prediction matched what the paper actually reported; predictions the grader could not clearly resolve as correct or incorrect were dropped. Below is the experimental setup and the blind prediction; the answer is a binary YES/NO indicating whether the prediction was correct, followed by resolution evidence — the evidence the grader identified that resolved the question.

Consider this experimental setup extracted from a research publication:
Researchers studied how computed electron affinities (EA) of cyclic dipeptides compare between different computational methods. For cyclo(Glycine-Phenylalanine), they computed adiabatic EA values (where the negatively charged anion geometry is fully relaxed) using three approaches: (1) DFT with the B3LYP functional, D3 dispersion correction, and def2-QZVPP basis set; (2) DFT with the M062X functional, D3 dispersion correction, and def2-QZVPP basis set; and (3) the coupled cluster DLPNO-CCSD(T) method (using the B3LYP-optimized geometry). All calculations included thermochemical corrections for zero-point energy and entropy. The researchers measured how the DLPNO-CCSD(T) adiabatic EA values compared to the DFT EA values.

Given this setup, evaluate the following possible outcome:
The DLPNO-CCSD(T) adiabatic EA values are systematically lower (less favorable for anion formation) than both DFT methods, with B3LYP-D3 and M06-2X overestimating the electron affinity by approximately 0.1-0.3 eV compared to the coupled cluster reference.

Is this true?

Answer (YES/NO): NO